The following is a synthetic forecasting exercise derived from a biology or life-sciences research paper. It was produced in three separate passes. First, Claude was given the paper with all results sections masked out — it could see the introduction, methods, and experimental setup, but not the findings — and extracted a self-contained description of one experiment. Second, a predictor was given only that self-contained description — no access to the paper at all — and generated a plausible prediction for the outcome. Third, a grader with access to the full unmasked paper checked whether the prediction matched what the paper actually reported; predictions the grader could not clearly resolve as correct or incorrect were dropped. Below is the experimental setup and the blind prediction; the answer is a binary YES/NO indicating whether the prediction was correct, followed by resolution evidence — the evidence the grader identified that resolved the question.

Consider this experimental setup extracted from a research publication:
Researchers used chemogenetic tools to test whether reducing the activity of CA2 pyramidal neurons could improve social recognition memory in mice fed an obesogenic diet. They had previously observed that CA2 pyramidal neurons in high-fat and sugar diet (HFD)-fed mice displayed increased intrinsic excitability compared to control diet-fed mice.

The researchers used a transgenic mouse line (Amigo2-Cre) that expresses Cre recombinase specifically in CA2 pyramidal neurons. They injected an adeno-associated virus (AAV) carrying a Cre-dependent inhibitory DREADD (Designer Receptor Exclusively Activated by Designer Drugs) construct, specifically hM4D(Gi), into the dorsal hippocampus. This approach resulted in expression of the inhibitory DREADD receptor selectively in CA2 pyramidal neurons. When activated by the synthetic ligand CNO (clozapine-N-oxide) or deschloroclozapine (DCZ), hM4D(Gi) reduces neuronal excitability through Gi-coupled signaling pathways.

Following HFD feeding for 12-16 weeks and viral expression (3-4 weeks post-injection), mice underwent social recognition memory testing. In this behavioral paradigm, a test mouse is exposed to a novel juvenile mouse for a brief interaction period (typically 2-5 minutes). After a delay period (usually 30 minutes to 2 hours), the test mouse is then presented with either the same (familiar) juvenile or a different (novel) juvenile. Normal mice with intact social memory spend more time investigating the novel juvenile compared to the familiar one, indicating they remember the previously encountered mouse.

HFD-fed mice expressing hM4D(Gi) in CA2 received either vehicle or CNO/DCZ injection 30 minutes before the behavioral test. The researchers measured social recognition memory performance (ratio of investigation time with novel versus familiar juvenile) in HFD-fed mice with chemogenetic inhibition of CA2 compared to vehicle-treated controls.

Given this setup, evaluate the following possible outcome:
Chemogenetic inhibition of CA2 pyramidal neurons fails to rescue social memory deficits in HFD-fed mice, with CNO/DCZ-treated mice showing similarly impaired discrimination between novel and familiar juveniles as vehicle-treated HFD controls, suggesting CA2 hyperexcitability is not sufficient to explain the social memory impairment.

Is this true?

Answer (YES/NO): NO